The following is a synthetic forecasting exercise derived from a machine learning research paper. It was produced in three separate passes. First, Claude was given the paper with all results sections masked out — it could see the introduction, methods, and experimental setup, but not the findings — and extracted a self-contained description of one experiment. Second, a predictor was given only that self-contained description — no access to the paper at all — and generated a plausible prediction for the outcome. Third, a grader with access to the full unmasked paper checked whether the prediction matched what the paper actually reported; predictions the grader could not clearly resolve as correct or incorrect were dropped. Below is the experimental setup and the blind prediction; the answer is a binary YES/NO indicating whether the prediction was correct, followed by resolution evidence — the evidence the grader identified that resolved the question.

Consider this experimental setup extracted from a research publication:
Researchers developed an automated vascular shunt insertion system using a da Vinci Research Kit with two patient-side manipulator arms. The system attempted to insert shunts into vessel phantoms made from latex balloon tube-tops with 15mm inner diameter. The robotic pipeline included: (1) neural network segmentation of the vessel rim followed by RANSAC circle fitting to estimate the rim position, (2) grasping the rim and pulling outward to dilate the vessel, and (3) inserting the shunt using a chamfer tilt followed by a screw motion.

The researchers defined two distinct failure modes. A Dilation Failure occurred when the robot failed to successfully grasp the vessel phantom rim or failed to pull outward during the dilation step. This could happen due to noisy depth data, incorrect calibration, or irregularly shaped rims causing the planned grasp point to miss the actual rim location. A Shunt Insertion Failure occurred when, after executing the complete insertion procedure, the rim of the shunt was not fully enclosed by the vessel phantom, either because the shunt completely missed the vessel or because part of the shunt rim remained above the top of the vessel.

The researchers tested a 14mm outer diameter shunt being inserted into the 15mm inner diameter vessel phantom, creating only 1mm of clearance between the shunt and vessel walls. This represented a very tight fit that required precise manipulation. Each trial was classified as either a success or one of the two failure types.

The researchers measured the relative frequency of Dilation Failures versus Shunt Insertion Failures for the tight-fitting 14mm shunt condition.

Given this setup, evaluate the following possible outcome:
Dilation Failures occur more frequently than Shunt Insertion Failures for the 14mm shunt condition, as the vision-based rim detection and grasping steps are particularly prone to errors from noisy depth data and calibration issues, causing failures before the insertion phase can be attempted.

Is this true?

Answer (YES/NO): NO